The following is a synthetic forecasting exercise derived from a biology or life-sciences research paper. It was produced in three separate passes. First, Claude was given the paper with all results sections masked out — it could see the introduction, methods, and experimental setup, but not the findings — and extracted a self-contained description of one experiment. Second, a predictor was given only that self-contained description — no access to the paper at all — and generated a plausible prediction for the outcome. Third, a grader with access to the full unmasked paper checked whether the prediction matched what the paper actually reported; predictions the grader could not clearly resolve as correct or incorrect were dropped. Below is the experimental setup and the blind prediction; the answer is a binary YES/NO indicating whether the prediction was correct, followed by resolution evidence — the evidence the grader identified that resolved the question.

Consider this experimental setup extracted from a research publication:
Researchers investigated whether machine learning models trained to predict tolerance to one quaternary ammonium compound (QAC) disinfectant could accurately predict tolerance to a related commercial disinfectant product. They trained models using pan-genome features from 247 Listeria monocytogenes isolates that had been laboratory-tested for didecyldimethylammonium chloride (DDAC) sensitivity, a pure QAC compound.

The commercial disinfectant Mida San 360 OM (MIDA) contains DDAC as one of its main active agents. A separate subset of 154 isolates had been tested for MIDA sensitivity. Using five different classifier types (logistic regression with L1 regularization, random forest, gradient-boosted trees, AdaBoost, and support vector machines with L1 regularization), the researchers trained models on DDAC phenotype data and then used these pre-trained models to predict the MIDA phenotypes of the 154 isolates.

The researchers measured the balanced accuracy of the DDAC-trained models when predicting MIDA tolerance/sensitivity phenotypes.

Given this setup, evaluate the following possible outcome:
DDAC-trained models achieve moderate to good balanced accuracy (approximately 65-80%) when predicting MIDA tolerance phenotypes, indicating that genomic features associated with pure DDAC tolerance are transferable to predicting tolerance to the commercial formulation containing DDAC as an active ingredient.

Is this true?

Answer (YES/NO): NO